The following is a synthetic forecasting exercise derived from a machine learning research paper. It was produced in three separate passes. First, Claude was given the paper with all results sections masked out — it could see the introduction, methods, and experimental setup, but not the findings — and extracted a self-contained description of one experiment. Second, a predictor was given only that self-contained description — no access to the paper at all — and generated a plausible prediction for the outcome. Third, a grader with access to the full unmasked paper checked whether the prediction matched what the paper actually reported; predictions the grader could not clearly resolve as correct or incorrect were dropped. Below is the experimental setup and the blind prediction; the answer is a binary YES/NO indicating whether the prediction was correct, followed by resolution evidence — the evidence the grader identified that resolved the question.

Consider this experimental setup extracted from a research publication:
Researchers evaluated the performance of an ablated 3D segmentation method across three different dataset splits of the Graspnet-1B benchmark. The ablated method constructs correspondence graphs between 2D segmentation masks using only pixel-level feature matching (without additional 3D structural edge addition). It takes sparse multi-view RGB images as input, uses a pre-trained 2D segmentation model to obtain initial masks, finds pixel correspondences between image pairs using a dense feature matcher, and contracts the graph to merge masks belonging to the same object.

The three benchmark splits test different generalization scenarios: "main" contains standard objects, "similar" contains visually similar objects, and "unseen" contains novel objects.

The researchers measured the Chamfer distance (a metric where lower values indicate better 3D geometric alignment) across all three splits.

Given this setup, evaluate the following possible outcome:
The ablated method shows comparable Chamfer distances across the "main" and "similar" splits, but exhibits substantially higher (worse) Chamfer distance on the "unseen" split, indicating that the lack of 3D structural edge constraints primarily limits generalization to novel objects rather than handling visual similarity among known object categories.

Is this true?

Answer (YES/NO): NO